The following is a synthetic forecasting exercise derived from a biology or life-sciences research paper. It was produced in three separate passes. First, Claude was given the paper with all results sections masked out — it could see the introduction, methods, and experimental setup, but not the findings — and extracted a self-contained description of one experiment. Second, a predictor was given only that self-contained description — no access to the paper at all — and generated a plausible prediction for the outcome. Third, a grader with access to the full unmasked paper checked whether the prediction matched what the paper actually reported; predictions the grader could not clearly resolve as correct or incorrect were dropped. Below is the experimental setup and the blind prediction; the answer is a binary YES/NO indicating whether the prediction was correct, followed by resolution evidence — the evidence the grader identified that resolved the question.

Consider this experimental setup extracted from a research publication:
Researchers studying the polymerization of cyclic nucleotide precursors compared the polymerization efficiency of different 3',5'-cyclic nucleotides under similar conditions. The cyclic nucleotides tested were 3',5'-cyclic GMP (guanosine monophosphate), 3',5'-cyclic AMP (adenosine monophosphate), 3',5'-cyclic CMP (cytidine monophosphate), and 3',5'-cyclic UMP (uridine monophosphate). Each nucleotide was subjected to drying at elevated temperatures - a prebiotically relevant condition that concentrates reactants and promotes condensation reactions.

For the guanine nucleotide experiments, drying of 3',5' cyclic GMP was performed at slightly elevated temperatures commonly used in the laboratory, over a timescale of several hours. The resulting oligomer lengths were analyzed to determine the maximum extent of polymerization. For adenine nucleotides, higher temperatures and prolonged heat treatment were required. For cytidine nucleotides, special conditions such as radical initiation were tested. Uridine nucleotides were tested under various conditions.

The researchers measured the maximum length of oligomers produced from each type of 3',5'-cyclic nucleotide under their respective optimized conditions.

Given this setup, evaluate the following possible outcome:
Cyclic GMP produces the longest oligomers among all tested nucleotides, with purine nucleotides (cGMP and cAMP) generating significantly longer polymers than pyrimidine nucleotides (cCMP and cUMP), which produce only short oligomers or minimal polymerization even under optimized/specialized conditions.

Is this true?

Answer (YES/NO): YES